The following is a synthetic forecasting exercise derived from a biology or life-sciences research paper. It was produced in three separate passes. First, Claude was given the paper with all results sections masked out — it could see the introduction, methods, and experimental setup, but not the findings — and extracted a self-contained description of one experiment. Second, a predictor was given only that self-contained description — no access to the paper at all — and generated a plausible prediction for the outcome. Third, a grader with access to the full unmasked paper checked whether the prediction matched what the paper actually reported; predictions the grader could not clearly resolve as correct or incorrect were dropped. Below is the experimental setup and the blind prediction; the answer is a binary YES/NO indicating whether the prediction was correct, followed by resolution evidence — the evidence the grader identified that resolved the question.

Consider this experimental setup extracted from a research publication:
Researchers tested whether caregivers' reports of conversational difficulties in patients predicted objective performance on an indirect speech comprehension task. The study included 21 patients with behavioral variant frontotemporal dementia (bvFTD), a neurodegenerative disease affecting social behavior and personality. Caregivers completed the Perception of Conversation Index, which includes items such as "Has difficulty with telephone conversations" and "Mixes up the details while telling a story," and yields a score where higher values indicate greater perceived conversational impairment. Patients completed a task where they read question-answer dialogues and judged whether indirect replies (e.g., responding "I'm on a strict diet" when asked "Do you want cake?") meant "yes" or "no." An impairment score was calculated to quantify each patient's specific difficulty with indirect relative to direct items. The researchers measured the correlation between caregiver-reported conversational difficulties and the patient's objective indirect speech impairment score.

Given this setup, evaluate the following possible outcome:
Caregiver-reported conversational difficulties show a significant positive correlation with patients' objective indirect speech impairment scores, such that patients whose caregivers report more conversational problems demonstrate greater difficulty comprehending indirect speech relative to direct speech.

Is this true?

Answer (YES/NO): YES